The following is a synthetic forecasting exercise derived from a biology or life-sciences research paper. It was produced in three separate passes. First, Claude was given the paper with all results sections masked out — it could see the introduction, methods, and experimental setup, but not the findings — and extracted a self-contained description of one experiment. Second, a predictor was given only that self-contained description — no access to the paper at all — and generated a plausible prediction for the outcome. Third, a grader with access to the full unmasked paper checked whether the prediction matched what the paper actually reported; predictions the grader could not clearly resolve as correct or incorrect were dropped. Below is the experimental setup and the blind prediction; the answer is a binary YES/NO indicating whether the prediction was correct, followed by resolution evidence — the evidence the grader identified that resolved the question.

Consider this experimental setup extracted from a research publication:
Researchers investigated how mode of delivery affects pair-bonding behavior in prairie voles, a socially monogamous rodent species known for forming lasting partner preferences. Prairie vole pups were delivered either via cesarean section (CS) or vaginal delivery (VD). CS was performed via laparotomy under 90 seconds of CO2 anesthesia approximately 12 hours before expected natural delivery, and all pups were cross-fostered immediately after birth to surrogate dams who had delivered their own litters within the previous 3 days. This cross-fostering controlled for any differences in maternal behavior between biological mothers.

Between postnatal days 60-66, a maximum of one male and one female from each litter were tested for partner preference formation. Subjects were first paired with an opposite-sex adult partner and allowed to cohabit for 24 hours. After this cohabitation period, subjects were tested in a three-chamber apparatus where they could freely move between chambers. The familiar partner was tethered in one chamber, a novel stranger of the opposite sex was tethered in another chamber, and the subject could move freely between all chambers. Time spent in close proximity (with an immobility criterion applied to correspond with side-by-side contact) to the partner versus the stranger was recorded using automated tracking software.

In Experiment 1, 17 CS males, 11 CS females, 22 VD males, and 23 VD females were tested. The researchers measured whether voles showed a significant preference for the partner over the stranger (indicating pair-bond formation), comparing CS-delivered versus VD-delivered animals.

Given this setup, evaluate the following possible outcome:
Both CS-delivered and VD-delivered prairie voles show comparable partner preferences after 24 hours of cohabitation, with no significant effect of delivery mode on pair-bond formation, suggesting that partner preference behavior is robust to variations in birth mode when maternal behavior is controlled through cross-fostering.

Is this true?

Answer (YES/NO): NO